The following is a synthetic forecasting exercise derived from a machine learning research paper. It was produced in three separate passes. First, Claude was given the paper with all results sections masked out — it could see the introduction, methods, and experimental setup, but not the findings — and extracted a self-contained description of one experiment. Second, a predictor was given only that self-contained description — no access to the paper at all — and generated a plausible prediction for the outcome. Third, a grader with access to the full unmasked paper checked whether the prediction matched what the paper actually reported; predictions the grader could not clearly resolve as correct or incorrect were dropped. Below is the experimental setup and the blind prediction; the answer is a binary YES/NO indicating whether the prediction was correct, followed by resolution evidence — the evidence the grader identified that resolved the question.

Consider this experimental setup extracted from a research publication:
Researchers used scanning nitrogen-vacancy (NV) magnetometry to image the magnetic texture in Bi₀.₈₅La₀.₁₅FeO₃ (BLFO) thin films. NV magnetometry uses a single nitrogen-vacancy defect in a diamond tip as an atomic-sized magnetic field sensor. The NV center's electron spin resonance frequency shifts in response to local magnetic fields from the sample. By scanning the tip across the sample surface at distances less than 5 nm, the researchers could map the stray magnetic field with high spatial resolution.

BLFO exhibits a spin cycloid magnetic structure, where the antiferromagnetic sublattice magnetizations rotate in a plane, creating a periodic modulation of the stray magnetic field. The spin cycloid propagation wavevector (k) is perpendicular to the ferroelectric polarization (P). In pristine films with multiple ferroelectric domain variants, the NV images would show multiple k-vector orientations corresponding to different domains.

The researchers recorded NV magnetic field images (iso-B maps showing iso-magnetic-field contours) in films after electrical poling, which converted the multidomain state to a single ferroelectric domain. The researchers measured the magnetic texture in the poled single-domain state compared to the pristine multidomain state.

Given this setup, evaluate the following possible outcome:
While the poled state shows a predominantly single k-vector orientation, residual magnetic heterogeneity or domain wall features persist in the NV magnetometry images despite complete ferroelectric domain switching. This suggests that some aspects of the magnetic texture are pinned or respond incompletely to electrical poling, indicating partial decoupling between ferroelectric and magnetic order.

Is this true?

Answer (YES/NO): NO